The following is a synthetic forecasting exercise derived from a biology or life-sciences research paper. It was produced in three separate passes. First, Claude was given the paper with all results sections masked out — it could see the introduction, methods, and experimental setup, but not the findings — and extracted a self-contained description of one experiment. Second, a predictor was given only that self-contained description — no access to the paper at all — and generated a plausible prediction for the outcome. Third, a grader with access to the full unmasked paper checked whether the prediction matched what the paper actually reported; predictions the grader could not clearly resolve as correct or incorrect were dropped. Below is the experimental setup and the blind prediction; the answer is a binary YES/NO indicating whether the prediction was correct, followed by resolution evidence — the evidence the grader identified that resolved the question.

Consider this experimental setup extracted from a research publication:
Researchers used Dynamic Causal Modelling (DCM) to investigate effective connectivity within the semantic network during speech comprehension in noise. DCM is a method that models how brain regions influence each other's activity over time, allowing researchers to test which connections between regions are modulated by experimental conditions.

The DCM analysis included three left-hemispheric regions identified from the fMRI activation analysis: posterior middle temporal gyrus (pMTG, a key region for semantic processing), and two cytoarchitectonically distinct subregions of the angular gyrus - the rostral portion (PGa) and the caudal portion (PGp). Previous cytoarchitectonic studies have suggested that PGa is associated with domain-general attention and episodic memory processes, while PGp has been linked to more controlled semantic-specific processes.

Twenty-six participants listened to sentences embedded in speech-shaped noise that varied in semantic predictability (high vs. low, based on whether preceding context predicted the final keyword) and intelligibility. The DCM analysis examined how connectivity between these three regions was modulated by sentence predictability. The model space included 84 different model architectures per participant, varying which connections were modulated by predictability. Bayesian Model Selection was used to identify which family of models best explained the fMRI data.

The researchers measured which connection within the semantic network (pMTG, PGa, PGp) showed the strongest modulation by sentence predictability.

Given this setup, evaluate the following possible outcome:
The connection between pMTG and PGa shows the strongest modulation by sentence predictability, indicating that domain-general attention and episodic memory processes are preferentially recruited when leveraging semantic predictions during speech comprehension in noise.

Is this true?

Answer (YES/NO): NO